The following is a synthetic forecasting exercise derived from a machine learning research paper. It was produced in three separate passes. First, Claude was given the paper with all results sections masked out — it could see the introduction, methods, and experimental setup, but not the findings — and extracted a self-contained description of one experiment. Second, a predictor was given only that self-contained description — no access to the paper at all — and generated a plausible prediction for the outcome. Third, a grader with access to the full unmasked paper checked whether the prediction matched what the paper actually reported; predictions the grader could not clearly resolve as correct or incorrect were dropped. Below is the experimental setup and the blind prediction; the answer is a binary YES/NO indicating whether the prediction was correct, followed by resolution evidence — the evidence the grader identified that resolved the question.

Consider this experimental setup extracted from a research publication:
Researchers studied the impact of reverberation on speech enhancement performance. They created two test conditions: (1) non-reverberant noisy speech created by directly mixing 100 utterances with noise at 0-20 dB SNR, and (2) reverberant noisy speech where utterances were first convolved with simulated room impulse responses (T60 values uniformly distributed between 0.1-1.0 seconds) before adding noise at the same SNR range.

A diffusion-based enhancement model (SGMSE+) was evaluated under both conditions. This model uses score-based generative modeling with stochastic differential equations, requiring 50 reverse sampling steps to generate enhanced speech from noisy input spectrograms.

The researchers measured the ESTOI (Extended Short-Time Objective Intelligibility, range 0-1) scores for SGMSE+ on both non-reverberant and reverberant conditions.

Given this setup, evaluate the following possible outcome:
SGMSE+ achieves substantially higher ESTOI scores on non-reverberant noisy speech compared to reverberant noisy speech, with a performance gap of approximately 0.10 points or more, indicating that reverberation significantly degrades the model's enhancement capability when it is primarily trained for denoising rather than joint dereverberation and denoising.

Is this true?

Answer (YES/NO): NO